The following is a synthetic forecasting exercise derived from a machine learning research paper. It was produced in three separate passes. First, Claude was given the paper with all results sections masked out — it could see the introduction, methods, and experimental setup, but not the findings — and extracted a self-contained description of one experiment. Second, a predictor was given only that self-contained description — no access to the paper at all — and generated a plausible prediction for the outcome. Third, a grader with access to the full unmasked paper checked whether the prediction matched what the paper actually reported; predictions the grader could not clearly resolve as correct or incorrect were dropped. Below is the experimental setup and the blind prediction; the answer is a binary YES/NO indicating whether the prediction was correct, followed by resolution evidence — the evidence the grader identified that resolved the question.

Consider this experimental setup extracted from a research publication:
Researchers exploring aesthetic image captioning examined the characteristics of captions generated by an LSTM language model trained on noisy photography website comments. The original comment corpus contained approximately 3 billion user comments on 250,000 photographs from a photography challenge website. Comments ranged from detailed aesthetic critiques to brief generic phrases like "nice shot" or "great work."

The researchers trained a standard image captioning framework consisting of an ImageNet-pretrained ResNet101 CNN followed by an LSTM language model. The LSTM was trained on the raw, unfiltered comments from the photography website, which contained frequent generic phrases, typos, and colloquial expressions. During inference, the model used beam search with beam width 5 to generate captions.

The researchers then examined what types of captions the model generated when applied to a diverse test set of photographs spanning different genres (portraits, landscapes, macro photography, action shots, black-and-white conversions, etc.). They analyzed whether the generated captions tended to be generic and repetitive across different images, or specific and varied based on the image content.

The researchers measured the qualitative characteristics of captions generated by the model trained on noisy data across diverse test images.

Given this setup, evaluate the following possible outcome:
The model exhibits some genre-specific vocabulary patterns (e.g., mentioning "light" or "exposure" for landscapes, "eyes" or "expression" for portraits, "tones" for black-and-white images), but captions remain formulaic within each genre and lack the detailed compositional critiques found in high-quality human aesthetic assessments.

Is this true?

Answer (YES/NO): NO